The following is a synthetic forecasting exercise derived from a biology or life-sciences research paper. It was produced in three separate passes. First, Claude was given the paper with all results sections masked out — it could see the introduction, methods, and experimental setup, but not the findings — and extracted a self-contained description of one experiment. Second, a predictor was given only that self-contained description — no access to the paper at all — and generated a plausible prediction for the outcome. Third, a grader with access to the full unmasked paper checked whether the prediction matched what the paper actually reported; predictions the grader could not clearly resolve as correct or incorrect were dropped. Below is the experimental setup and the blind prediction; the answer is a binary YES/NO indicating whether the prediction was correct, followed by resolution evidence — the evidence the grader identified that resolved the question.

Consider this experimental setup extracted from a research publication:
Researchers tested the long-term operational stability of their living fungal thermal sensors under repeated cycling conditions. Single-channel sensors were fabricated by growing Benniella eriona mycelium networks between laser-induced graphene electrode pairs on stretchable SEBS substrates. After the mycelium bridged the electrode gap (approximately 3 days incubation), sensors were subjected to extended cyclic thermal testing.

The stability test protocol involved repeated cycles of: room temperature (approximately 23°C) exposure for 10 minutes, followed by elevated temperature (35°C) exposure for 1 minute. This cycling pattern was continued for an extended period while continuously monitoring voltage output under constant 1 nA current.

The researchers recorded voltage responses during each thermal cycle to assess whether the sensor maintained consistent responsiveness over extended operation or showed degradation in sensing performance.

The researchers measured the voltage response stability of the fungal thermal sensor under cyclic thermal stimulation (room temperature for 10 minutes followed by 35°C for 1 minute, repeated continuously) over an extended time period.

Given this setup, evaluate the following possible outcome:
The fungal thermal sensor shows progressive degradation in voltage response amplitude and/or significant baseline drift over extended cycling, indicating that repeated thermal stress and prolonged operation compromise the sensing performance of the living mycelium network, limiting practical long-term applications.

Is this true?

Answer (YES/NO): NO